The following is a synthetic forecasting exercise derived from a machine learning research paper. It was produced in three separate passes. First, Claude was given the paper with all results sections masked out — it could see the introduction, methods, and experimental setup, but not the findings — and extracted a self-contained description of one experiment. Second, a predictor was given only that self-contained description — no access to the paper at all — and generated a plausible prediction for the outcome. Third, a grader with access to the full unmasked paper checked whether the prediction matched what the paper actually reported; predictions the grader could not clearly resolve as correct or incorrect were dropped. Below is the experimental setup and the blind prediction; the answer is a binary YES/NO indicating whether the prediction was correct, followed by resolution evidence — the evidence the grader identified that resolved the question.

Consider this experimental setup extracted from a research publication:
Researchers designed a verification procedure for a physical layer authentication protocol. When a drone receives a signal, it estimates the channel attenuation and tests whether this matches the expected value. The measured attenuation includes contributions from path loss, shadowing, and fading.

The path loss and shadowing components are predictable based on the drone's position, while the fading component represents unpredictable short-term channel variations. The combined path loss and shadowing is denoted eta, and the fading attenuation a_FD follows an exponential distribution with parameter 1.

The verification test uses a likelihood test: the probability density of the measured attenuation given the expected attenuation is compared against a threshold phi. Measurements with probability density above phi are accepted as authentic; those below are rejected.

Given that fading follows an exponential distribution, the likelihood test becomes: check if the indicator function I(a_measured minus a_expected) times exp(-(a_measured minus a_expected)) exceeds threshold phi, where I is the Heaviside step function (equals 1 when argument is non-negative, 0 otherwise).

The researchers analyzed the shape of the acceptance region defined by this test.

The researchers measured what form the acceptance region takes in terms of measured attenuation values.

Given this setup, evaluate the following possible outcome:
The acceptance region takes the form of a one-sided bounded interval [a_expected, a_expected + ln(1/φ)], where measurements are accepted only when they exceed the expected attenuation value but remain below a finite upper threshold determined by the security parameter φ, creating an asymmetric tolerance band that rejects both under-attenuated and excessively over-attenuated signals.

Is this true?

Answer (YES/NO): YES